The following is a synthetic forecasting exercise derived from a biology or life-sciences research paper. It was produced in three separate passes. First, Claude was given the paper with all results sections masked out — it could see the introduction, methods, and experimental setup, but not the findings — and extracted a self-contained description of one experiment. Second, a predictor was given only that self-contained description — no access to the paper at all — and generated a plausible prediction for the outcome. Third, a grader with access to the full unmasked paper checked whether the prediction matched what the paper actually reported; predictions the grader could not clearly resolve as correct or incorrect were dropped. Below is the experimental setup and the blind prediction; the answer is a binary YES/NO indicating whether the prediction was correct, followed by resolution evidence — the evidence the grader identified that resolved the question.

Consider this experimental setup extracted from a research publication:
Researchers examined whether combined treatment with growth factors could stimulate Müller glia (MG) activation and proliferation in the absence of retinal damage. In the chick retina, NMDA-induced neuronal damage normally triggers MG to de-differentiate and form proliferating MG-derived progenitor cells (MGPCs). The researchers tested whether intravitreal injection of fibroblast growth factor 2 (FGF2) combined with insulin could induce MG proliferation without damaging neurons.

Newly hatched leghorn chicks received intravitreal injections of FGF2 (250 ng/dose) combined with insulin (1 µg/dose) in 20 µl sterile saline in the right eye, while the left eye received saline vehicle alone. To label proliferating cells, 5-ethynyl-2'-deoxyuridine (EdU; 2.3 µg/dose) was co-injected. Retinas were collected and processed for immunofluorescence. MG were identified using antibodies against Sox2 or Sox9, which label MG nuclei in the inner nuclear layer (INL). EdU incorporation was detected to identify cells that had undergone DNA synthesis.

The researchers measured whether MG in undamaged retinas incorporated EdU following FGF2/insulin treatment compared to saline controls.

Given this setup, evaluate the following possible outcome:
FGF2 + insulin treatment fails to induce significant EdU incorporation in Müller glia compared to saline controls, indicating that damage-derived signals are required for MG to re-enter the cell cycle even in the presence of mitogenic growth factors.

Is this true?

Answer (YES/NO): NO